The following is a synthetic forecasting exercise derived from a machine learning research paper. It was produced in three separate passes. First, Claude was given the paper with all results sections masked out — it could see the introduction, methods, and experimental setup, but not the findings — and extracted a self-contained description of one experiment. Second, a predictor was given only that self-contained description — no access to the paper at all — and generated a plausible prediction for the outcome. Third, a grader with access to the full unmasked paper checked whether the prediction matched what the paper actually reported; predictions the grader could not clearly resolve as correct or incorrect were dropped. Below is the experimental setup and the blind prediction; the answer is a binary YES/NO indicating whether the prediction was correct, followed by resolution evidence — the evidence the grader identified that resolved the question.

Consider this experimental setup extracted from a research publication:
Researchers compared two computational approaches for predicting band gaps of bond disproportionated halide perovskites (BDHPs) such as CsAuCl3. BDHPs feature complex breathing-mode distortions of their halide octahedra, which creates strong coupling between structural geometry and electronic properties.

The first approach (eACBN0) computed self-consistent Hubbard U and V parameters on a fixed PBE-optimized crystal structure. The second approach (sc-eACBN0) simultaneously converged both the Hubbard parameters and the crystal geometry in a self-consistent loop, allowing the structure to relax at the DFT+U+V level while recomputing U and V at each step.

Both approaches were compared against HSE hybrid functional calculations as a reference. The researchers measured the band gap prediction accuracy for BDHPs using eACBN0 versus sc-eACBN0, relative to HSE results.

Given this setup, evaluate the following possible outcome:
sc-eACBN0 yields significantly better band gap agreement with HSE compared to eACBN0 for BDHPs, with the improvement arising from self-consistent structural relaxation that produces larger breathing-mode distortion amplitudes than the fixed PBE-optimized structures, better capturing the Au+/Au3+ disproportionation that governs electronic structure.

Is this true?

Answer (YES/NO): NO